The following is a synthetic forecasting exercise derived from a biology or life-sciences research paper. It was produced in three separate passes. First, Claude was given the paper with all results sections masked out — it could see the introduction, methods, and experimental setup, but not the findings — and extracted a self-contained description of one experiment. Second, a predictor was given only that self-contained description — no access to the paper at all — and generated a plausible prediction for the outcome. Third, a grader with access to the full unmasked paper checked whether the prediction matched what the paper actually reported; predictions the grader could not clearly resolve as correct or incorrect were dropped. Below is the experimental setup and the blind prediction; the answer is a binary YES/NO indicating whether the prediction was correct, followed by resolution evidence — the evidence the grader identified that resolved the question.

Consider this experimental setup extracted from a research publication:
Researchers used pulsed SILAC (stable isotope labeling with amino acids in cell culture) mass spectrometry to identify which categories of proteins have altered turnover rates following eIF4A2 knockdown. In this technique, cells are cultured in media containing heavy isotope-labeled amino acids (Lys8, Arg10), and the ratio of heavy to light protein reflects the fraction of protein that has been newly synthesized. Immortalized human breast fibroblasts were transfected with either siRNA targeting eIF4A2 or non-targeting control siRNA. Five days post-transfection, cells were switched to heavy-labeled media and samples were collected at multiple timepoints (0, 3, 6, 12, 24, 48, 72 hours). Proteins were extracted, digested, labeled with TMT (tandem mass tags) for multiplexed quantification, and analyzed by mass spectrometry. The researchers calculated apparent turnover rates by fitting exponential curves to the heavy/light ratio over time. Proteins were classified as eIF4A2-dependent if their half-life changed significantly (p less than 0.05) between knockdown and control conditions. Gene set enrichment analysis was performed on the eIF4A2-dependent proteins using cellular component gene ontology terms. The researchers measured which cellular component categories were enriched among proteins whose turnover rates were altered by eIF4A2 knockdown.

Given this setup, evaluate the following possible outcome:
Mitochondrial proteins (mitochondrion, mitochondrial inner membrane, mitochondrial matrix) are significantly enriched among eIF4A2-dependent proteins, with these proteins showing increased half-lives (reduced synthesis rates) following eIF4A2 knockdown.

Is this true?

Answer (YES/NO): NO